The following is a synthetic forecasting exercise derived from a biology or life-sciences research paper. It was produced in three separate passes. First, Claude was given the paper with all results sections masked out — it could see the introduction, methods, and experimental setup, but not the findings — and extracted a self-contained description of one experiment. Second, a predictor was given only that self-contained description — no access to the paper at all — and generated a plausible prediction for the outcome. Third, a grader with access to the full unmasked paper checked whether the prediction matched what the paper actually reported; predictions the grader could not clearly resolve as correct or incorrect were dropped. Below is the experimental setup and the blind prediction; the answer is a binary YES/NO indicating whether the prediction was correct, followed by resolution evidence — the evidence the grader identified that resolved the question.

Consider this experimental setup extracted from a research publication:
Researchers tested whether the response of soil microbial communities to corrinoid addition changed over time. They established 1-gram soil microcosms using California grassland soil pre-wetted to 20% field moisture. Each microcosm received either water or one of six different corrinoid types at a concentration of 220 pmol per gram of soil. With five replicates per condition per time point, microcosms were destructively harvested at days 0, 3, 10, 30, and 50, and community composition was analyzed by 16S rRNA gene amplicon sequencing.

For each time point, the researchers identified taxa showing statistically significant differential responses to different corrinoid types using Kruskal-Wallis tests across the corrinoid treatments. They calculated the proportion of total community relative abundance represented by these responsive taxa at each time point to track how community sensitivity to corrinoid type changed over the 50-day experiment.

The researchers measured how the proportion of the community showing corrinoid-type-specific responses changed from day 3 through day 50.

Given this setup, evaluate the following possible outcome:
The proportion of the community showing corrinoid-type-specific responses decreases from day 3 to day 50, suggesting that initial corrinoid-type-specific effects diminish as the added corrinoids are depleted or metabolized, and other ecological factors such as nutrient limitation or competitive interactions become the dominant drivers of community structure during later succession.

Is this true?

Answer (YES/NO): YES